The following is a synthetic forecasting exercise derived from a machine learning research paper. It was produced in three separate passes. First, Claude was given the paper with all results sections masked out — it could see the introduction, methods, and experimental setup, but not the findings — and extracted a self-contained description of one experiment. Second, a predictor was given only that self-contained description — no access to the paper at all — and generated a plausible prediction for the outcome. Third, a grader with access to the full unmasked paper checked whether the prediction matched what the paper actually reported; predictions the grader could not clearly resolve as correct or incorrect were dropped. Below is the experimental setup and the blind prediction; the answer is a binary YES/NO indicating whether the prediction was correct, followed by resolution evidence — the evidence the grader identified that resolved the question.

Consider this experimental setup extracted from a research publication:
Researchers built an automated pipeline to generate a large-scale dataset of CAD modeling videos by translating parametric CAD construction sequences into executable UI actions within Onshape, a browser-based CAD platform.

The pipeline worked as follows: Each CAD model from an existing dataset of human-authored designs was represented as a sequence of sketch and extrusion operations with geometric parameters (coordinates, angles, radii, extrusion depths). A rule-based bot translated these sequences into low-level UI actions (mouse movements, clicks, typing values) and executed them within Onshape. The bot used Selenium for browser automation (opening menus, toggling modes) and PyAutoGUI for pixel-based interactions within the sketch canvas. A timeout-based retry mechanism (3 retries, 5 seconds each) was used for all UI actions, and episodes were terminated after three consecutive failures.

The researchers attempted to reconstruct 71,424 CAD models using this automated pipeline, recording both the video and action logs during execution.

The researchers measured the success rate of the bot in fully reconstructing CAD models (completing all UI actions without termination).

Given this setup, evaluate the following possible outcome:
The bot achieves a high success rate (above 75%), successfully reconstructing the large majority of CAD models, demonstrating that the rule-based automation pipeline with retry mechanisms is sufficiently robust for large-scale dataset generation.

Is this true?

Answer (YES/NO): NO